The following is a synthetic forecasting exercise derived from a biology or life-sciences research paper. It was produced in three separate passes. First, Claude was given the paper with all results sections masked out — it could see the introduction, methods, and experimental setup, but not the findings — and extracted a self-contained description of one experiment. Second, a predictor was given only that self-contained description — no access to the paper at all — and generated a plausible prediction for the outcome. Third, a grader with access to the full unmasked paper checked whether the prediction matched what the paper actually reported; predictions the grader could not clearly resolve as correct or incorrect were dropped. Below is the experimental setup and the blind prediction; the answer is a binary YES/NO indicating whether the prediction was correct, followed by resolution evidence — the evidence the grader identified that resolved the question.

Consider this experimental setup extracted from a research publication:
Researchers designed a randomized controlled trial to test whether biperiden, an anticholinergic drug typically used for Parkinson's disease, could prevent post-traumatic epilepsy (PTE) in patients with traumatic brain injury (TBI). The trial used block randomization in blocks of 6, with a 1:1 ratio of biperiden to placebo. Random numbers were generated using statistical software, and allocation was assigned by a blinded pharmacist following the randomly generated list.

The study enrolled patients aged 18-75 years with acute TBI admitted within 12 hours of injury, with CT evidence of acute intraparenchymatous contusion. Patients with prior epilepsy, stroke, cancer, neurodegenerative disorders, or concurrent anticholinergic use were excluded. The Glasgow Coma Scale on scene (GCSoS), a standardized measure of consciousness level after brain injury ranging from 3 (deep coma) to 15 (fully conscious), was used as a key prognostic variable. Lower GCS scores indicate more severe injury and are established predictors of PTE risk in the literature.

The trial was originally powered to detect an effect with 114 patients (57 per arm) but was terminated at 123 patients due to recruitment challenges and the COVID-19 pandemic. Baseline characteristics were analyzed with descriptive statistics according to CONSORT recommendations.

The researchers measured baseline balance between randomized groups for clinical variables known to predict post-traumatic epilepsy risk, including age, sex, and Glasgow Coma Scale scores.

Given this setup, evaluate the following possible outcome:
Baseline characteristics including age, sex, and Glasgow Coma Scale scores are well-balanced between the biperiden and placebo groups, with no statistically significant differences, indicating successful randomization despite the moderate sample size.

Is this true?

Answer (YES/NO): NO